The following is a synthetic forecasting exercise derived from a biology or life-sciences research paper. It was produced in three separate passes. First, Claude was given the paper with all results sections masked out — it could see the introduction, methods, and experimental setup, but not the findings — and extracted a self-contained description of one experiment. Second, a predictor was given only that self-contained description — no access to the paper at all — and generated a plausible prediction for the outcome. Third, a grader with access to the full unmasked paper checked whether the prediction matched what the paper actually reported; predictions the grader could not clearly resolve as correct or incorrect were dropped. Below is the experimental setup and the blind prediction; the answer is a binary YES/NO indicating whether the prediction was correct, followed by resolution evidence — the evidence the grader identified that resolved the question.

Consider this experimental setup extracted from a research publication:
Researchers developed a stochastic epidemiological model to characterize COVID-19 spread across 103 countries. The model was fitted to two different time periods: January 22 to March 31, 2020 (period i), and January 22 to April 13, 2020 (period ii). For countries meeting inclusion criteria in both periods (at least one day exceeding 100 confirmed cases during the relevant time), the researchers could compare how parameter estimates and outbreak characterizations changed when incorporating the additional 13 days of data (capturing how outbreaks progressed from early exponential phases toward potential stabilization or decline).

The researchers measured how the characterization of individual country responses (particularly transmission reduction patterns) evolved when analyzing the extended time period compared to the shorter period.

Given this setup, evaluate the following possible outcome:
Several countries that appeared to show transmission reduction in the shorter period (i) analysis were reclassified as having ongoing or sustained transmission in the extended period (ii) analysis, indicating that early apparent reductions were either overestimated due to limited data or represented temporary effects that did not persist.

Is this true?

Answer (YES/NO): NO